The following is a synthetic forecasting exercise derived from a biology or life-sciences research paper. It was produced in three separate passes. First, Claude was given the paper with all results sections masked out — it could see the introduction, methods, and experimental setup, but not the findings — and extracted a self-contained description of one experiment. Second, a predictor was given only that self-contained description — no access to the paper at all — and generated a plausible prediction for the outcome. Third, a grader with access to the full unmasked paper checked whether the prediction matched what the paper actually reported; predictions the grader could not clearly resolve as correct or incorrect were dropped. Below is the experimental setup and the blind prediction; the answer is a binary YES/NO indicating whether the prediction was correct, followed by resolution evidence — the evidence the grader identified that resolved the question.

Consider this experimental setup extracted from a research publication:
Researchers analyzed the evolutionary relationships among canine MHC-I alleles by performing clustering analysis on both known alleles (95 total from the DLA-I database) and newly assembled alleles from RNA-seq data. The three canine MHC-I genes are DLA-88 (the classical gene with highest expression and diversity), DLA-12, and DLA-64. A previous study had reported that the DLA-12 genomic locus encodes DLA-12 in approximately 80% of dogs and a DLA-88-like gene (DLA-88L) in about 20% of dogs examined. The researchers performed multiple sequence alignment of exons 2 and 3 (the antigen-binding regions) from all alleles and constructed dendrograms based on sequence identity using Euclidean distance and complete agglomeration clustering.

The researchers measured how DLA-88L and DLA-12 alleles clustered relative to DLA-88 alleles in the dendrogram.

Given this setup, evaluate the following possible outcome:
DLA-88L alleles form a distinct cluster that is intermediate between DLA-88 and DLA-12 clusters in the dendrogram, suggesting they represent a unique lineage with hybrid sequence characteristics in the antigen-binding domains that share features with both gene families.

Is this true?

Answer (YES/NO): NO